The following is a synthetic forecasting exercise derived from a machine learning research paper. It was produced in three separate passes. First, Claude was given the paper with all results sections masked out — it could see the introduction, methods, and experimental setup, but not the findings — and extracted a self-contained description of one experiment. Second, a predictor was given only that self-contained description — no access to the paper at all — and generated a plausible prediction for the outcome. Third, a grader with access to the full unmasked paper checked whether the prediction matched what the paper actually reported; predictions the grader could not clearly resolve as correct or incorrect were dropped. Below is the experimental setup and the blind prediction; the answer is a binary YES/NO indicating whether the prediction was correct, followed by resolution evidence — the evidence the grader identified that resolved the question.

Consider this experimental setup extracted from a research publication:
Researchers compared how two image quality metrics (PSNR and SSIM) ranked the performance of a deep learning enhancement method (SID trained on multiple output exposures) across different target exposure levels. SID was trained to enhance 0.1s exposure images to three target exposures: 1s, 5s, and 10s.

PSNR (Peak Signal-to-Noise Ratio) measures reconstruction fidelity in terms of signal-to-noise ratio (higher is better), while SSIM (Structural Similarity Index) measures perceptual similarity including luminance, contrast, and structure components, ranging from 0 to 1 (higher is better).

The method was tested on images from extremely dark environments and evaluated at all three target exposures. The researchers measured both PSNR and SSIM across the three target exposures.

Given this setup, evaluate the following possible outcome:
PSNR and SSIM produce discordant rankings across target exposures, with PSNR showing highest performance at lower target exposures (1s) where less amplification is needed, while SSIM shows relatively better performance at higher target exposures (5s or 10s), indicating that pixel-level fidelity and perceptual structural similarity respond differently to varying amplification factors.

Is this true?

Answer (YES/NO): NO